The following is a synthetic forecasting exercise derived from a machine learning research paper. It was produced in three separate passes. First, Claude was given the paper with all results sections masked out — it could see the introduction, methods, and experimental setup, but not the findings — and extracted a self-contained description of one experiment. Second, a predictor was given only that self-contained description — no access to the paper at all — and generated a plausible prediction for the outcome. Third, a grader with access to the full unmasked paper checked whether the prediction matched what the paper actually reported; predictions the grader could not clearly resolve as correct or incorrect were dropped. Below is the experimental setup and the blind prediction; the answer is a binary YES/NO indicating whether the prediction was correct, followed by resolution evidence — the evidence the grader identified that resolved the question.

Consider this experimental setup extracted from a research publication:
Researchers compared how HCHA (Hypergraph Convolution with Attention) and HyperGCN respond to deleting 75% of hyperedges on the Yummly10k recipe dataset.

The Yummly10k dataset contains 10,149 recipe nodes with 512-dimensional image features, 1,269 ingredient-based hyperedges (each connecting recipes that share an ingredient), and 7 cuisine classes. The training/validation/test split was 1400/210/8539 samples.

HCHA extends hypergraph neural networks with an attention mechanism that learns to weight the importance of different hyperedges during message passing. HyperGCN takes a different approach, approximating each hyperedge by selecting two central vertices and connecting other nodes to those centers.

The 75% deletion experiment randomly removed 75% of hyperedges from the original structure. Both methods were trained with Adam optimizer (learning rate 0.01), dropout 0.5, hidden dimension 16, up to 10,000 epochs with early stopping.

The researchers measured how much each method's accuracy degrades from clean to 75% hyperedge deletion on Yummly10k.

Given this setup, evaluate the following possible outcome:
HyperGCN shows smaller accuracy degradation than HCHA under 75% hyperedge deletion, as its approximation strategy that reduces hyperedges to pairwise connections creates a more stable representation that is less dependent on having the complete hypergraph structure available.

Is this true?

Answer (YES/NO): NO